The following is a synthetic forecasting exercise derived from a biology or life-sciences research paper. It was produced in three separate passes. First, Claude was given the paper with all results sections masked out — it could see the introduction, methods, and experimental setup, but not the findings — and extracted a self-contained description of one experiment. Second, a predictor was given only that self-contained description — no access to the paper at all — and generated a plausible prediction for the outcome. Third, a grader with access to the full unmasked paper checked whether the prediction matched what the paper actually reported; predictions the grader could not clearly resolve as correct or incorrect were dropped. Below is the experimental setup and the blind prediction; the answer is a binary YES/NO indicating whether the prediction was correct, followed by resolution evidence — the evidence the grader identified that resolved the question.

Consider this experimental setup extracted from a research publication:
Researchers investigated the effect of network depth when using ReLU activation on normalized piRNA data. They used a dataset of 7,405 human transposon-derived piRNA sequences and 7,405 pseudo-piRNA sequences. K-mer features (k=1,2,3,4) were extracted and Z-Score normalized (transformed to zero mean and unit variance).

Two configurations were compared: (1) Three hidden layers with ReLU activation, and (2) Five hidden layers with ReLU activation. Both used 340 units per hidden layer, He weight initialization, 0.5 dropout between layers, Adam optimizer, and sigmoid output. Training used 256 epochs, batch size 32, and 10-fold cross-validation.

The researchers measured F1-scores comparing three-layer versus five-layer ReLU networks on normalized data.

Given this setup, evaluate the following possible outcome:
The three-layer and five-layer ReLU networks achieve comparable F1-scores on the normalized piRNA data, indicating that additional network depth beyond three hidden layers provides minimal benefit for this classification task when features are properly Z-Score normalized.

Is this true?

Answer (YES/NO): YES